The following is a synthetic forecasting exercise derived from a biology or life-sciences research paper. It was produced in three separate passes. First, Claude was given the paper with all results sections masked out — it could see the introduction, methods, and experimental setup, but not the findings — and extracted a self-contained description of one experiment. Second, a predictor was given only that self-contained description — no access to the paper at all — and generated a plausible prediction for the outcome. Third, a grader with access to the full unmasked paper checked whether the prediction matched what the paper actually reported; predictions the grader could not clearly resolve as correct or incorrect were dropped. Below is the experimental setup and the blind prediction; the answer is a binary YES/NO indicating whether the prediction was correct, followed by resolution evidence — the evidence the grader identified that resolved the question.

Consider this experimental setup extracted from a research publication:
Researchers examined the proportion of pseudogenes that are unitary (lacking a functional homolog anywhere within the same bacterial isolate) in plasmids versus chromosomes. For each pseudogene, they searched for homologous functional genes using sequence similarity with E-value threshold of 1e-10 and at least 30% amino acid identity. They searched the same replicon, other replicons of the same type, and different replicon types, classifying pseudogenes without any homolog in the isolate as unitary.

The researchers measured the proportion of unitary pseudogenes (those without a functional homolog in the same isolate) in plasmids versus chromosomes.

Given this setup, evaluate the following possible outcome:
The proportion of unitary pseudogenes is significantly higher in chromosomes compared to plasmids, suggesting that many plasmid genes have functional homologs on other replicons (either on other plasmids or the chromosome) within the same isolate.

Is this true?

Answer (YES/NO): NO